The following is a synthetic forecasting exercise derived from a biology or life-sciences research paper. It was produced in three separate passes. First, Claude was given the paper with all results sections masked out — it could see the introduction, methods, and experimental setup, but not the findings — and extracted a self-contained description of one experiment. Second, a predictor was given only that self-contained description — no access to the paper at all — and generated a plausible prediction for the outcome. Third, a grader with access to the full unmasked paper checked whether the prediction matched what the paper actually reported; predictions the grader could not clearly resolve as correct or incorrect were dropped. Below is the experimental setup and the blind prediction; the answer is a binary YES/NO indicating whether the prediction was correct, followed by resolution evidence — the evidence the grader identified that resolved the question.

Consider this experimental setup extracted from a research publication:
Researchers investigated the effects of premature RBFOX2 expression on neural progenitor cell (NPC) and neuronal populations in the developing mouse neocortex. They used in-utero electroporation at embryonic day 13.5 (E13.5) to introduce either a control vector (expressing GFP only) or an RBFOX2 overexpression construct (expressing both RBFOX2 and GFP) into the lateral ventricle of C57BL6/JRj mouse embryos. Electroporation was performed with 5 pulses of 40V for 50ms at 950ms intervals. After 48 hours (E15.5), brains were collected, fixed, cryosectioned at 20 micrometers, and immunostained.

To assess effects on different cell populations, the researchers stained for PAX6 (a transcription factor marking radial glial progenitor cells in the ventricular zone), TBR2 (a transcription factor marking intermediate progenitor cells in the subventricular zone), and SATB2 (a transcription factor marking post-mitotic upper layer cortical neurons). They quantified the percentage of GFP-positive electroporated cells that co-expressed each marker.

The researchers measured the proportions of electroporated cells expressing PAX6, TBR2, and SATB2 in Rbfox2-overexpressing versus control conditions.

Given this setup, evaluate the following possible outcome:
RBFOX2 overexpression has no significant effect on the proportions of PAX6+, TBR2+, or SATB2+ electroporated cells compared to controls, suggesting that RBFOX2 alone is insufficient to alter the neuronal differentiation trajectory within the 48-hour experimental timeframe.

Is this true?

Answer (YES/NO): NO